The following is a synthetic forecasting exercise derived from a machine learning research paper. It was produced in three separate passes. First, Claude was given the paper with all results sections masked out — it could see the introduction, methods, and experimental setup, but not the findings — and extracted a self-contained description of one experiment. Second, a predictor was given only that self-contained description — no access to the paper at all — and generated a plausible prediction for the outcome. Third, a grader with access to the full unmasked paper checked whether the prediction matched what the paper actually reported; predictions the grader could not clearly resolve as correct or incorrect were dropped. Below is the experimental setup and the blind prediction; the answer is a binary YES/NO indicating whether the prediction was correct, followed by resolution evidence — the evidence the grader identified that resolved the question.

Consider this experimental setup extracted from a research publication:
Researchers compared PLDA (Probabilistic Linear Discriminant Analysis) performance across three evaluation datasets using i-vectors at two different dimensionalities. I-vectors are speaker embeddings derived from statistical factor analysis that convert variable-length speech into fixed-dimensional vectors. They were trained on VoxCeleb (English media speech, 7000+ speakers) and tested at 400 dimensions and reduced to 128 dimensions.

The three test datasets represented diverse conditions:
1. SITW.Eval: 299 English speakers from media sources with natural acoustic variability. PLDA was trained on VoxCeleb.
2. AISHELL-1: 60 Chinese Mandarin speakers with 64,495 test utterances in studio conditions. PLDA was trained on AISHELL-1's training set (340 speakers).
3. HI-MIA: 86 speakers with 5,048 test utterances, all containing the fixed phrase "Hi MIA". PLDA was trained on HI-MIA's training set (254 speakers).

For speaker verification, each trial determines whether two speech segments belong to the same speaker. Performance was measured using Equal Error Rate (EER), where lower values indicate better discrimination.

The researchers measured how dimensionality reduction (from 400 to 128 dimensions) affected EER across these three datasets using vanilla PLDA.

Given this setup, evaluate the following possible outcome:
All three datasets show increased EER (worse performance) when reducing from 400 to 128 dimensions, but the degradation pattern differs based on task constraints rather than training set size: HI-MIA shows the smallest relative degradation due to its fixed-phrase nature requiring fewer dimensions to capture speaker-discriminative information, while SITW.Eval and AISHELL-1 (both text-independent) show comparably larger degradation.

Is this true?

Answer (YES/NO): NO